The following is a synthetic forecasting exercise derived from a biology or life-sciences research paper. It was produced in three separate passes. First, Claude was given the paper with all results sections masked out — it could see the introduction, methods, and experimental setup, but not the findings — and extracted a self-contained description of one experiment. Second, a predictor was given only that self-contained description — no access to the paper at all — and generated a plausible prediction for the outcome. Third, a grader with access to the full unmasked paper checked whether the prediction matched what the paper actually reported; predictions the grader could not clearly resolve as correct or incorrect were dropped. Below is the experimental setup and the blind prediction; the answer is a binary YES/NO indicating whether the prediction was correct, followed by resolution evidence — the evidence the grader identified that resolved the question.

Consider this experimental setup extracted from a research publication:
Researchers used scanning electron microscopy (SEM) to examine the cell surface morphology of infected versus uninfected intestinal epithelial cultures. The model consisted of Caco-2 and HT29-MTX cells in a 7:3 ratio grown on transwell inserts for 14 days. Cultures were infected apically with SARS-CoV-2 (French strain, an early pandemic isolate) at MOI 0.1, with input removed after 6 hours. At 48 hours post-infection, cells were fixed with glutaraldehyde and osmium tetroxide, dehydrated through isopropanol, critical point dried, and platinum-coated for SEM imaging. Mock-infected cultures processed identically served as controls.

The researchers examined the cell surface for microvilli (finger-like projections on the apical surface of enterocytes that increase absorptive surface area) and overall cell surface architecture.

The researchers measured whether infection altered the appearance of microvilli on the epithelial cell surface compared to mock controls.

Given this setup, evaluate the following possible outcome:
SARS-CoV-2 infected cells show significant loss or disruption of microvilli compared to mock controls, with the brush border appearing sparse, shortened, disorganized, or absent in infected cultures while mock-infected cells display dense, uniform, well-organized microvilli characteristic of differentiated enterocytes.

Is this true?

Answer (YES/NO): YES